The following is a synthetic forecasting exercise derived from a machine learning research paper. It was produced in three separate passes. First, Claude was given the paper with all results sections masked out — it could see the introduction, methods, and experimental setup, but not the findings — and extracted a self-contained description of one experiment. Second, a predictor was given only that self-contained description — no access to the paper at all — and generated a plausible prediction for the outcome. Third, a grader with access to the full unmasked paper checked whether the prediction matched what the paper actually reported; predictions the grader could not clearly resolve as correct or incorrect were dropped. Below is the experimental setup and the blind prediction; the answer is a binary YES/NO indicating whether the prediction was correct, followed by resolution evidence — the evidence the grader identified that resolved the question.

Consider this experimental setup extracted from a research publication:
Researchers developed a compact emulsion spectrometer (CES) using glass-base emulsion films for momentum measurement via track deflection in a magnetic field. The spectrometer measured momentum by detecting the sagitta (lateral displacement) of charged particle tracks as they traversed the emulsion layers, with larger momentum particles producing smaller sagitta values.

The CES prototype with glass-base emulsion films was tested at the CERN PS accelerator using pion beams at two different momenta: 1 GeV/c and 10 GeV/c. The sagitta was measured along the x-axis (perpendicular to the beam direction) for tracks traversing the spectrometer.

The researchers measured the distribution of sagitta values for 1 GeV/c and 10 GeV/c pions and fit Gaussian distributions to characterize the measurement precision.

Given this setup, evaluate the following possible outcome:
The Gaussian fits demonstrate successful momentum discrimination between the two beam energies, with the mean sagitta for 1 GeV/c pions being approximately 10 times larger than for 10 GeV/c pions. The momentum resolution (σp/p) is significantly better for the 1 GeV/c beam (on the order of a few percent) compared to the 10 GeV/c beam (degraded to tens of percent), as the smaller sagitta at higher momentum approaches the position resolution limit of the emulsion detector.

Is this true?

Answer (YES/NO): NO